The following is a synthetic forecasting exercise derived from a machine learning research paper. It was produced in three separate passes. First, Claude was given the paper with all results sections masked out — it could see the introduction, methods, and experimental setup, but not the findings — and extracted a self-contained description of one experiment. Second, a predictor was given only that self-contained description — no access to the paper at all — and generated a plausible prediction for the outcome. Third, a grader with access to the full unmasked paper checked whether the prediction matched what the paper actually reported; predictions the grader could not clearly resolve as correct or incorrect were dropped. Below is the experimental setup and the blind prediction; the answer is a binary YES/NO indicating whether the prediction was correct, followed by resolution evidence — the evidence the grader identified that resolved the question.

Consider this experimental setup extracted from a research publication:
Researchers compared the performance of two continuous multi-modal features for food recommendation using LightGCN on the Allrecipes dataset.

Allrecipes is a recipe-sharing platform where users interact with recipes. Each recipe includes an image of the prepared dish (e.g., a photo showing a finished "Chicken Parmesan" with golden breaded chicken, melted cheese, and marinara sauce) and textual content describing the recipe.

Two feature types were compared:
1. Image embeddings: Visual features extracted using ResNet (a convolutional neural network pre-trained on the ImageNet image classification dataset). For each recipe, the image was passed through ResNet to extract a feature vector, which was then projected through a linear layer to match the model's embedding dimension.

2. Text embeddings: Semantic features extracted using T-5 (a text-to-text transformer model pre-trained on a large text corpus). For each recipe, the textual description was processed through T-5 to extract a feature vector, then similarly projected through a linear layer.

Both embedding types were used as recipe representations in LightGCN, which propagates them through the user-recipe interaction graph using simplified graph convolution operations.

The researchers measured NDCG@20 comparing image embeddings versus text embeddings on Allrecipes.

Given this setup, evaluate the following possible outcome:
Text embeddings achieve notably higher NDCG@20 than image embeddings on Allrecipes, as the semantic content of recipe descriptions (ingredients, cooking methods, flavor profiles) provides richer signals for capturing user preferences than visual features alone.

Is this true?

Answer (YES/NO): NO